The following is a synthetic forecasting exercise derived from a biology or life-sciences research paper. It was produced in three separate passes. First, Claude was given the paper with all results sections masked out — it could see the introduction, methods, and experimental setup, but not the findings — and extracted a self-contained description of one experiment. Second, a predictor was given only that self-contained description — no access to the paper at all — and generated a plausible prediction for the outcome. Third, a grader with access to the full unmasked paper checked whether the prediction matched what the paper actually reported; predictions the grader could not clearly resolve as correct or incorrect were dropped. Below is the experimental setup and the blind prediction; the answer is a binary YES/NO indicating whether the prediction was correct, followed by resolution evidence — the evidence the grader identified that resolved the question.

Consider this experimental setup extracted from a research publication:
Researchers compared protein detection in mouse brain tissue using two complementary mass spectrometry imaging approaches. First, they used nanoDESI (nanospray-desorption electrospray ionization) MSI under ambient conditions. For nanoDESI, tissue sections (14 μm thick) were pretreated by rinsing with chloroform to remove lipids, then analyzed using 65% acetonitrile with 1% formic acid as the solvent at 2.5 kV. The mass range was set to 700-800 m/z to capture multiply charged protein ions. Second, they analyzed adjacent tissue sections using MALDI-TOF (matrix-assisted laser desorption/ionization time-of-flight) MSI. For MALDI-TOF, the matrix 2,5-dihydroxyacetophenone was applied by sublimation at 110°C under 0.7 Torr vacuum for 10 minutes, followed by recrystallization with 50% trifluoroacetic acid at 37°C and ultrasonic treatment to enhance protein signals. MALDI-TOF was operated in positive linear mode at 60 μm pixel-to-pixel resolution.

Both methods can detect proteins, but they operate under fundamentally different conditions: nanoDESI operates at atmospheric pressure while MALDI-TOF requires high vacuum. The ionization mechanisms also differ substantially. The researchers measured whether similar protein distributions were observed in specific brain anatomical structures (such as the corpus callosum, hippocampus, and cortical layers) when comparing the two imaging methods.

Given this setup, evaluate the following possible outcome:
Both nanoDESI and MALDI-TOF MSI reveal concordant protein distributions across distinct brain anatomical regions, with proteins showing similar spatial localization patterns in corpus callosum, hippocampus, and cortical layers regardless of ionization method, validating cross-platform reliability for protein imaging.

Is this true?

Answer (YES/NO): YES